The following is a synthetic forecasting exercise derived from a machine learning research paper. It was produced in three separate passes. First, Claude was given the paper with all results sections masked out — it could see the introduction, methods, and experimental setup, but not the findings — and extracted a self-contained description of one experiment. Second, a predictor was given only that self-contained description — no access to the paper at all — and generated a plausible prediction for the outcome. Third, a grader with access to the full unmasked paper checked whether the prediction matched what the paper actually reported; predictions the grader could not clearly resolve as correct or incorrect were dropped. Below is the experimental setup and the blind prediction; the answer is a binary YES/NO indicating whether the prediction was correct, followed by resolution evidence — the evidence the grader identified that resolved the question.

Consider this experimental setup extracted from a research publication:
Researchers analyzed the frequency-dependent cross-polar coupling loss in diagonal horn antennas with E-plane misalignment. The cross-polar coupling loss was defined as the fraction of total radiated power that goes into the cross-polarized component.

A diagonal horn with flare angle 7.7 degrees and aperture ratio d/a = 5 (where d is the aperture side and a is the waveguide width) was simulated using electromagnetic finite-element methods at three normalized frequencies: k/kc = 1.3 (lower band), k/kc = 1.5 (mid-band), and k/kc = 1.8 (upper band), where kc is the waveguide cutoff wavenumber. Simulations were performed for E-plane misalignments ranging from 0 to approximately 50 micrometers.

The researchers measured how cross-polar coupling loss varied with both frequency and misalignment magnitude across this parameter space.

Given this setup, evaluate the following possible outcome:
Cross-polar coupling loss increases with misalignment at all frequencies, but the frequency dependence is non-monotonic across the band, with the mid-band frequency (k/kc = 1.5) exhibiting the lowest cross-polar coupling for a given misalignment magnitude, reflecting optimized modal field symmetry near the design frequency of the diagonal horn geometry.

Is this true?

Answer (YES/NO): NO